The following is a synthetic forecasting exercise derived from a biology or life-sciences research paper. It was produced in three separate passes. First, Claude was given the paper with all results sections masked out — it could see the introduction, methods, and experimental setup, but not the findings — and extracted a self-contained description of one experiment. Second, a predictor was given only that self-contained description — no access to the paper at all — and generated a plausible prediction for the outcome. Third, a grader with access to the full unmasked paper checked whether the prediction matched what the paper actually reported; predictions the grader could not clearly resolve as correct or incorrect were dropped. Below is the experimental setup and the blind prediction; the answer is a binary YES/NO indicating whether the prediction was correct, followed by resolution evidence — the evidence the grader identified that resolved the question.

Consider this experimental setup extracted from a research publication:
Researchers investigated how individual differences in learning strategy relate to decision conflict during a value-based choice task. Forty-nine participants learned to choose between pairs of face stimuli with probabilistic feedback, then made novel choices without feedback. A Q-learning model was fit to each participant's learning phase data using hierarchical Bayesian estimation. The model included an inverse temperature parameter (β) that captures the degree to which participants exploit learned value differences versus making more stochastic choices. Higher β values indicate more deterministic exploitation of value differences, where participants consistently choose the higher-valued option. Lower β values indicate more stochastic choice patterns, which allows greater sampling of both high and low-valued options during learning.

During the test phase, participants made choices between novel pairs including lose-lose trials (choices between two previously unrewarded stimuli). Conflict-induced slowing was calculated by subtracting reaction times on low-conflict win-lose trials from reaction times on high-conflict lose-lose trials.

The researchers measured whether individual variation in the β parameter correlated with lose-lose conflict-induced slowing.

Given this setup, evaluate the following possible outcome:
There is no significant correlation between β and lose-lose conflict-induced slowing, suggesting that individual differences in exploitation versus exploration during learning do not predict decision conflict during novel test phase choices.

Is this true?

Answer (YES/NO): NO